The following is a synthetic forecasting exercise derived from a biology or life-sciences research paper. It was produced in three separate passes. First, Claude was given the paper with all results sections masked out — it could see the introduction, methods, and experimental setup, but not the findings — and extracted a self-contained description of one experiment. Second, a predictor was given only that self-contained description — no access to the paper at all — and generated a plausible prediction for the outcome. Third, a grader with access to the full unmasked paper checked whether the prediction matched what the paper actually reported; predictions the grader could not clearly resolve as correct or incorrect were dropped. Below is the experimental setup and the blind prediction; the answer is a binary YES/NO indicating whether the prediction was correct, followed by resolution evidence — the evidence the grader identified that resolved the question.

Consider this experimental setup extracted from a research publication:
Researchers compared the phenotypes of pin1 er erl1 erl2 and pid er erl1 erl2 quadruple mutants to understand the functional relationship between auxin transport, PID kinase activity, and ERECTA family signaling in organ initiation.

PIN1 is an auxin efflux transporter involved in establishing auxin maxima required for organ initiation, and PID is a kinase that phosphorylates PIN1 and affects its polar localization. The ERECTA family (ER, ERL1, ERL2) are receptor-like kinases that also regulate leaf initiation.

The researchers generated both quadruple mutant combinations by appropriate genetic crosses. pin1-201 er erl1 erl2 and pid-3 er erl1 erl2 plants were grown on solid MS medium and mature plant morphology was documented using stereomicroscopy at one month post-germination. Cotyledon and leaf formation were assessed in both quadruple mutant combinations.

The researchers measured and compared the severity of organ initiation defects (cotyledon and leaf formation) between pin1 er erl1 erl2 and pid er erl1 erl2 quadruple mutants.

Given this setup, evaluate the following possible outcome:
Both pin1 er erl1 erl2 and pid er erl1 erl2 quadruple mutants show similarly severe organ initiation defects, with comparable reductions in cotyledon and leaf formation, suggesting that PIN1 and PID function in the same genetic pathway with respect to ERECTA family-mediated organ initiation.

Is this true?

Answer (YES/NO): NO